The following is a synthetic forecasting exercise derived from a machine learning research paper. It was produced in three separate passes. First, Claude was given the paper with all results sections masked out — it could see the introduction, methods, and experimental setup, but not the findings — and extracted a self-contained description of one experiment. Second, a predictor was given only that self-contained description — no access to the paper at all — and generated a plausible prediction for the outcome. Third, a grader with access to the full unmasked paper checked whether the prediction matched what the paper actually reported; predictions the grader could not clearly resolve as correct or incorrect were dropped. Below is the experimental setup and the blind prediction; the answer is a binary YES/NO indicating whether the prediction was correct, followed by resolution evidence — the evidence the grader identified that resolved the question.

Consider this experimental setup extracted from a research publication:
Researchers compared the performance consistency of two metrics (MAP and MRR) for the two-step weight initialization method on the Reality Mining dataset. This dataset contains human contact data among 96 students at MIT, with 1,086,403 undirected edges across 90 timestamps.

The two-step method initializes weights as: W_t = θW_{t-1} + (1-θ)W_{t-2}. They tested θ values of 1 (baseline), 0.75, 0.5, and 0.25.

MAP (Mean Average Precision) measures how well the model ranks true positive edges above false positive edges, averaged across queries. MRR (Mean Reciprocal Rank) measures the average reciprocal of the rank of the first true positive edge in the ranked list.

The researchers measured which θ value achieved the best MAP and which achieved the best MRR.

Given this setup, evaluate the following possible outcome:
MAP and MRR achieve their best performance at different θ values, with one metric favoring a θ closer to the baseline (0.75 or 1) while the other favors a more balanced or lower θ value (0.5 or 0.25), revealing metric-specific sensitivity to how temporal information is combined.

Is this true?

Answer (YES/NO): NO